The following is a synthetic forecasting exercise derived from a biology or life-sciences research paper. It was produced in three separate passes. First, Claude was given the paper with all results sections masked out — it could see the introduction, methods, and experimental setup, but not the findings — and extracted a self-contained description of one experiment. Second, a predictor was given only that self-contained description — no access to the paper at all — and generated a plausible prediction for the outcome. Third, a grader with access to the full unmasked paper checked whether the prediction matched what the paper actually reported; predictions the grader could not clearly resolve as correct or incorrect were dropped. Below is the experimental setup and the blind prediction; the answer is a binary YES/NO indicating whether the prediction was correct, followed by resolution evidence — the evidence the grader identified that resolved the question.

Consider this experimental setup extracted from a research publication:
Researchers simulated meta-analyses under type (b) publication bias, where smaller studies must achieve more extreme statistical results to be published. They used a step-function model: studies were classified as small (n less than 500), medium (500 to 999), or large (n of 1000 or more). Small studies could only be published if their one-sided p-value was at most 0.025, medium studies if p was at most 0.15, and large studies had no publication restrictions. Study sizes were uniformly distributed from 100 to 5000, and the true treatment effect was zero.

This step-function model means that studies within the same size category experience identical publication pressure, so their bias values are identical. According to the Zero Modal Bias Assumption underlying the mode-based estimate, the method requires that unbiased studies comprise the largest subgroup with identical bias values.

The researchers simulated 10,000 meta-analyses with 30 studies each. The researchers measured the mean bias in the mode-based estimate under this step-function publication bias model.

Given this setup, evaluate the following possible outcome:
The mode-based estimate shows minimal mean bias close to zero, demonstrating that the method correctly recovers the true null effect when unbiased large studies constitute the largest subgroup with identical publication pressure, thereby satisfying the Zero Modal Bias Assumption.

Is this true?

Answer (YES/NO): YES